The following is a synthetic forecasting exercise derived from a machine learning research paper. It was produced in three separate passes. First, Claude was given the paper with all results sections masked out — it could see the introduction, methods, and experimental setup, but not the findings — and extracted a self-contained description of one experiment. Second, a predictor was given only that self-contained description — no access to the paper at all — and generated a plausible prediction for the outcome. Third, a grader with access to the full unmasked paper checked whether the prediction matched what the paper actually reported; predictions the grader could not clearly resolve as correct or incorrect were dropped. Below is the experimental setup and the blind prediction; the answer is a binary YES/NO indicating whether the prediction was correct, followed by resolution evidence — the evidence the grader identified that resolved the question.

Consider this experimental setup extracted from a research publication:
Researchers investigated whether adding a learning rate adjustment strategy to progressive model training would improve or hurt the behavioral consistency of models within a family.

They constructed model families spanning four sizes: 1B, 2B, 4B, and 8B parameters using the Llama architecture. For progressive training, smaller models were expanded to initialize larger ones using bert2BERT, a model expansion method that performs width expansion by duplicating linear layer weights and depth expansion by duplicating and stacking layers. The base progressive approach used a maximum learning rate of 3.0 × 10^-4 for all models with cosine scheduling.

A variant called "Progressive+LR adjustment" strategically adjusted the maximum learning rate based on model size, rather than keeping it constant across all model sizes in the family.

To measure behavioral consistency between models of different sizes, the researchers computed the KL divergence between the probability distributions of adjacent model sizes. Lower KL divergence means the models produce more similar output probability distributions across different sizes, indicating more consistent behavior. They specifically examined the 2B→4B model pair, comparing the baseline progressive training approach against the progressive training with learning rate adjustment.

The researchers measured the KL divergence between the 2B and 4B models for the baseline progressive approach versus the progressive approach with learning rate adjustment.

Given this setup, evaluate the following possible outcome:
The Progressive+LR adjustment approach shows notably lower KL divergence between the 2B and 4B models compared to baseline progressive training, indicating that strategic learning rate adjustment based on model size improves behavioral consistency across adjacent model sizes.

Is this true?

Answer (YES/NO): NO